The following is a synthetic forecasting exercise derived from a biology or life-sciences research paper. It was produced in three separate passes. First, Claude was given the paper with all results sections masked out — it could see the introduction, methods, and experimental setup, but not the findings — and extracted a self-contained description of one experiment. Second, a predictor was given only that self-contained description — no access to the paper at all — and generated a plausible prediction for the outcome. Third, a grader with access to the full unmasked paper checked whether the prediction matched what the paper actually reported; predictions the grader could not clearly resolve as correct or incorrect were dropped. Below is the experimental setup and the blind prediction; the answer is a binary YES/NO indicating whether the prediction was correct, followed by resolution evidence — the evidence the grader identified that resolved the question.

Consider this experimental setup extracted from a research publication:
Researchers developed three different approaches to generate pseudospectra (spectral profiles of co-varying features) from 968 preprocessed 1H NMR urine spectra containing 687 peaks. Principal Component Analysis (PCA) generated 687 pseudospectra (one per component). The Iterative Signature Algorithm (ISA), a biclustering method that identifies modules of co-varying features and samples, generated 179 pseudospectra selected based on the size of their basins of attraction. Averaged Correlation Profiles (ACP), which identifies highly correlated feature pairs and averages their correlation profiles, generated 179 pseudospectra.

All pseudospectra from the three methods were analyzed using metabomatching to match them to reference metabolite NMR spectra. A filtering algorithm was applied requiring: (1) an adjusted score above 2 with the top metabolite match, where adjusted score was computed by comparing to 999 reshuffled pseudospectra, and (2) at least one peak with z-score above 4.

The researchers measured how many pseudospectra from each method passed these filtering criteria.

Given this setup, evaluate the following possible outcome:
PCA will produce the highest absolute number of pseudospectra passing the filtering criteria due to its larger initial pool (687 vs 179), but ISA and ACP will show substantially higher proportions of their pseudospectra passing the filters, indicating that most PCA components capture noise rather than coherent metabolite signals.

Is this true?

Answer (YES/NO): NO